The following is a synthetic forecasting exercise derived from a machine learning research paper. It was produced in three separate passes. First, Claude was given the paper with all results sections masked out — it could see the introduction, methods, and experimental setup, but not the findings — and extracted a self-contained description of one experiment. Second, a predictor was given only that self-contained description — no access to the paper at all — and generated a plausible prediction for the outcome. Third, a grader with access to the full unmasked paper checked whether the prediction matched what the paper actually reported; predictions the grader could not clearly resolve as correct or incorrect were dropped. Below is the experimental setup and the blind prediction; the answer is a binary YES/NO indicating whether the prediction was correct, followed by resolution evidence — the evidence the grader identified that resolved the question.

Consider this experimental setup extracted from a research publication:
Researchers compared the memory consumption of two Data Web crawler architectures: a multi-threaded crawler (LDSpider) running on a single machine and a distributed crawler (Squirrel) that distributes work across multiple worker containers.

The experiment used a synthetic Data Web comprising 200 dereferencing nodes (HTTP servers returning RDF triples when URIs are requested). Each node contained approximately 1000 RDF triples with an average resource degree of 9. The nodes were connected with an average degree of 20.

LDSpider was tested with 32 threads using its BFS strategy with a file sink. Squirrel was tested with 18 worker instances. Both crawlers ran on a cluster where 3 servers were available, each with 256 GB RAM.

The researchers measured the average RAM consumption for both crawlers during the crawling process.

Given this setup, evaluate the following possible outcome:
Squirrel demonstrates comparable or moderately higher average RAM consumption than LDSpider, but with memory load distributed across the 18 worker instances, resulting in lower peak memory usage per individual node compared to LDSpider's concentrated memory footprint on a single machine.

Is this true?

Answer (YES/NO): NO